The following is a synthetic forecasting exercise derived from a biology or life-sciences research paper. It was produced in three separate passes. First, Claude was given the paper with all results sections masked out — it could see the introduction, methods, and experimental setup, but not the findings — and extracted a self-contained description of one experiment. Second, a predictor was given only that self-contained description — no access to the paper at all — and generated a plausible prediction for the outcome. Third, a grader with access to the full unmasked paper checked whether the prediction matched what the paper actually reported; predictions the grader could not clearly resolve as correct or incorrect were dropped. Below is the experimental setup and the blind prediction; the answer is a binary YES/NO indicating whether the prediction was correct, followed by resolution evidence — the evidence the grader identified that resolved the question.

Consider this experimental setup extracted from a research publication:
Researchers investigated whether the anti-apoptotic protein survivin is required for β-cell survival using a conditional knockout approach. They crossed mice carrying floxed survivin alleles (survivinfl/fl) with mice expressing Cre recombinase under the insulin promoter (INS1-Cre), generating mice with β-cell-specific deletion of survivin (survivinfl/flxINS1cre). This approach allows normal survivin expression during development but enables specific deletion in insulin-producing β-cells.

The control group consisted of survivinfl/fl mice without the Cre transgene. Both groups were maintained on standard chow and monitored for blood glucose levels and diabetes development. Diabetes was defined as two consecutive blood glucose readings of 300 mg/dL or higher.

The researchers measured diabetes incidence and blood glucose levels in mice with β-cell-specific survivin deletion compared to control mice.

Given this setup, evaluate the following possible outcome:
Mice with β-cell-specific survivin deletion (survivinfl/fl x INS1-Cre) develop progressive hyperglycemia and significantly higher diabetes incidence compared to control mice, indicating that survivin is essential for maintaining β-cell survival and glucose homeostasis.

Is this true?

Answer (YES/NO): YES